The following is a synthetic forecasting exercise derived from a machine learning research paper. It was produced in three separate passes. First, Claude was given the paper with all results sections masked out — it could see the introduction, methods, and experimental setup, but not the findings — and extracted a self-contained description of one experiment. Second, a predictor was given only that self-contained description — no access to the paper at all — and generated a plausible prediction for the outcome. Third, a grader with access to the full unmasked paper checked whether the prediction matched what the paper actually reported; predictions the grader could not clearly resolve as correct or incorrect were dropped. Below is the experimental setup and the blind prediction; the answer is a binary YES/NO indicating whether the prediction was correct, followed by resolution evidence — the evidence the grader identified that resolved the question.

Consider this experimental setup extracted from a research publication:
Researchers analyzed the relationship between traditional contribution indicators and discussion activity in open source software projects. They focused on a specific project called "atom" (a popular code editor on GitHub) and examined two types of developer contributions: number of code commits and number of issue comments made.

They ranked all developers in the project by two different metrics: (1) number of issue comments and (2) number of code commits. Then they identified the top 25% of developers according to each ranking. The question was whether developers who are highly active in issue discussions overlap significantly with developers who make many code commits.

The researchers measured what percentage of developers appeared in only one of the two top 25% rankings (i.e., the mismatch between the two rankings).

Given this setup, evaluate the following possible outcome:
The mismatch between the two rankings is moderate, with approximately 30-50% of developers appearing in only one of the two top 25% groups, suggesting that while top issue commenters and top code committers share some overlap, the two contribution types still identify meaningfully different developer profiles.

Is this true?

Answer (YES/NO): NO